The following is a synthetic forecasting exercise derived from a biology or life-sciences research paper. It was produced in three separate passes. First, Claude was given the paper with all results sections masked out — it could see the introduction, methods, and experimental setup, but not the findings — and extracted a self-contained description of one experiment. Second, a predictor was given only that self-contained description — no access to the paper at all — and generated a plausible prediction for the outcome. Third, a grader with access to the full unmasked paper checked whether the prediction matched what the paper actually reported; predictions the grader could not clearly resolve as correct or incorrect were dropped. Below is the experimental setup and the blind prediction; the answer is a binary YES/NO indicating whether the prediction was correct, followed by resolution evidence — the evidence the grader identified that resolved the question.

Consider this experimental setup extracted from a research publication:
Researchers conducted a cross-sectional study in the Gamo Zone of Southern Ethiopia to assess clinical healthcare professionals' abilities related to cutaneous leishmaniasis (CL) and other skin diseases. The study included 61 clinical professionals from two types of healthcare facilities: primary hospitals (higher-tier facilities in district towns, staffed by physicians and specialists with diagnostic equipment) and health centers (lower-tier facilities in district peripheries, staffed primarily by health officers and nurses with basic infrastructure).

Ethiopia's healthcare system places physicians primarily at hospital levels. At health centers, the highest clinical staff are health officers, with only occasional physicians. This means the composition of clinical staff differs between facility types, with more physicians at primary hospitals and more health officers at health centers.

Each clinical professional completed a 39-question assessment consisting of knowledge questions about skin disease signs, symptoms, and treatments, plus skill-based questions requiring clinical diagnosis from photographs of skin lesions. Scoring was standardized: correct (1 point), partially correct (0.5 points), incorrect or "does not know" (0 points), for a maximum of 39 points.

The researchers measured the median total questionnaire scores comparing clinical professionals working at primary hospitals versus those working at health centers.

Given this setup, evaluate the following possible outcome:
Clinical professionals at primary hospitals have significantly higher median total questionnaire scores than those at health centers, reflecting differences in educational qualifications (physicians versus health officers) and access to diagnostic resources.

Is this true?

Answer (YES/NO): NO